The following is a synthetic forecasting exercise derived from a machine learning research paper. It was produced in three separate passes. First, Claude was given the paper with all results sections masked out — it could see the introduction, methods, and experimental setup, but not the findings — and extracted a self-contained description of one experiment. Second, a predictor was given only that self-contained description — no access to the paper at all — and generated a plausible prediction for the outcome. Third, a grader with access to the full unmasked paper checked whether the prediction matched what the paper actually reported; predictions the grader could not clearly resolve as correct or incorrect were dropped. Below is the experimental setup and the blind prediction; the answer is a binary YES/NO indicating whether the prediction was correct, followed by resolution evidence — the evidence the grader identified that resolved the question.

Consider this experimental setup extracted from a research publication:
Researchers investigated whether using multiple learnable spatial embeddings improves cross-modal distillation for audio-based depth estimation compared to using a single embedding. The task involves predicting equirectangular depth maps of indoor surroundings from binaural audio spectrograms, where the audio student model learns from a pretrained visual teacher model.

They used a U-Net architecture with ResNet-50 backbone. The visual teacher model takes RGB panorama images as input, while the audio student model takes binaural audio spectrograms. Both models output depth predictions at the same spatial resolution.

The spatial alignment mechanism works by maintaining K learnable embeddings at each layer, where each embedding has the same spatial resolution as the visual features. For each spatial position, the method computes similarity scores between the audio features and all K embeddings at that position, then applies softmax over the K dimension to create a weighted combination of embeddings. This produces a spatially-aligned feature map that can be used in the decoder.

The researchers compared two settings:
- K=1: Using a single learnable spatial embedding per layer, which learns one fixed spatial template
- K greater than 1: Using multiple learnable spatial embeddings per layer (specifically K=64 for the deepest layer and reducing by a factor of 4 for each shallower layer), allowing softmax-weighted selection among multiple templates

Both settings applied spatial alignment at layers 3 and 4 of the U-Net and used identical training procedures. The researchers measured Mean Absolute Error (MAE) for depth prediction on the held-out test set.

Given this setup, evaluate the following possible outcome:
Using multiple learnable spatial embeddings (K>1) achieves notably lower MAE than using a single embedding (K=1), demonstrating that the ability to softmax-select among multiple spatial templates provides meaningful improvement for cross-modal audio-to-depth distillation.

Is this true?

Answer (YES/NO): NO